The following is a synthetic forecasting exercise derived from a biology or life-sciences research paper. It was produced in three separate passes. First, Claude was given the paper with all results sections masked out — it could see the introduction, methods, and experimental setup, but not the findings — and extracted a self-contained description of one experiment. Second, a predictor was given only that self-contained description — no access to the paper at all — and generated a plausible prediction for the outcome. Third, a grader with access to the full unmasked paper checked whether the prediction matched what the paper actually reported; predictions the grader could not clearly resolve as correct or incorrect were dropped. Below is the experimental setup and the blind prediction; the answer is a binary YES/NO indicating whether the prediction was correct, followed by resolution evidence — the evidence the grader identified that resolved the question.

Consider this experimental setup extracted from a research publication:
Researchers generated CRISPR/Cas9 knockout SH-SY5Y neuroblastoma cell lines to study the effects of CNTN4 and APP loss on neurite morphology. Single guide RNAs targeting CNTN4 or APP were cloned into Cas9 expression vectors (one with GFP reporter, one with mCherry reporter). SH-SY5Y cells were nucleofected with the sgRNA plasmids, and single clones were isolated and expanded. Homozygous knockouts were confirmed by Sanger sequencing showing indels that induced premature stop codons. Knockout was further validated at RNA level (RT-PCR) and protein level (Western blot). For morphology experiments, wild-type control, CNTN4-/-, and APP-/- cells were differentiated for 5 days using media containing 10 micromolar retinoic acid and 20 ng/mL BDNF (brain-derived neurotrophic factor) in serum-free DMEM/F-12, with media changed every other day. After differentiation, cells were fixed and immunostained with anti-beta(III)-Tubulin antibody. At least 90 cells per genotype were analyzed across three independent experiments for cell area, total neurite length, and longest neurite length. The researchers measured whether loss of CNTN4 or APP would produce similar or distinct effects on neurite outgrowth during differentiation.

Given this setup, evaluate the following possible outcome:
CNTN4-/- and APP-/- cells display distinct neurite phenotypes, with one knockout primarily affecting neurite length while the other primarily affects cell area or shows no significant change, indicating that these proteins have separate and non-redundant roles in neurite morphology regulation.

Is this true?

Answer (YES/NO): NO